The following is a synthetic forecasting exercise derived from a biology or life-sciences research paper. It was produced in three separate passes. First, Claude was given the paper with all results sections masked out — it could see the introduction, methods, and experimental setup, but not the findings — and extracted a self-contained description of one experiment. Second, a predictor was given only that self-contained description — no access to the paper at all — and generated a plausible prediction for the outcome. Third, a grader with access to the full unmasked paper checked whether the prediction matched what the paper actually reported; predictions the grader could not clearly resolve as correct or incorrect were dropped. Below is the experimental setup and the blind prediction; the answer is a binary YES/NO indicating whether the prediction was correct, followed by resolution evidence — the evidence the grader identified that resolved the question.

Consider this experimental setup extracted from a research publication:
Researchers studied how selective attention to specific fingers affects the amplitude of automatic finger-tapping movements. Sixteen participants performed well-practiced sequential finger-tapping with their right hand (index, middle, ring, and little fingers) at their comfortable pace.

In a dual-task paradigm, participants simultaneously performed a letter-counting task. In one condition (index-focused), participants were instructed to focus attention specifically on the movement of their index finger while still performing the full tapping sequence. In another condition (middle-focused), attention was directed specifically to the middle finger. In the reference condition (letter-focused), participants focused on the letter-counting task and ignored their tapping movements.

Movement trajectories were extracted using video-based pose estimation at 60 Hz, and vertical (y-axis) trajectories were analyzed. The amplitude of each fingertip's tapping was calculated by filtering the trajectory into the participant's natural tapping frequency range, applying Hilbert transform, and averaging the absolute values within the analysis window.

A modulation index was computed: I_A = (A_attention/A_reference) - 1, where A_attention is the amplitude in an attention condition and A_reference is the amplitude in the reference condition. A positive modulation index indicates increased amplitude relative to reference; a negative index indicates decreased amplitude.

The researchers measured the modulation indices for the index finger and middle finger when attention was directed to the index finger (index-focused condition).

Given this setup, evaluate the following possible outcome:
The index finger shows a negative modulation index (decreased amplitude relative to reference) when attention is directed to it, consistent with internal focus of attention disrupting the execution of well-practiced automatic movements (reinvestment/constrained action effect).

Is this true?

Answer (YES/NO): NO